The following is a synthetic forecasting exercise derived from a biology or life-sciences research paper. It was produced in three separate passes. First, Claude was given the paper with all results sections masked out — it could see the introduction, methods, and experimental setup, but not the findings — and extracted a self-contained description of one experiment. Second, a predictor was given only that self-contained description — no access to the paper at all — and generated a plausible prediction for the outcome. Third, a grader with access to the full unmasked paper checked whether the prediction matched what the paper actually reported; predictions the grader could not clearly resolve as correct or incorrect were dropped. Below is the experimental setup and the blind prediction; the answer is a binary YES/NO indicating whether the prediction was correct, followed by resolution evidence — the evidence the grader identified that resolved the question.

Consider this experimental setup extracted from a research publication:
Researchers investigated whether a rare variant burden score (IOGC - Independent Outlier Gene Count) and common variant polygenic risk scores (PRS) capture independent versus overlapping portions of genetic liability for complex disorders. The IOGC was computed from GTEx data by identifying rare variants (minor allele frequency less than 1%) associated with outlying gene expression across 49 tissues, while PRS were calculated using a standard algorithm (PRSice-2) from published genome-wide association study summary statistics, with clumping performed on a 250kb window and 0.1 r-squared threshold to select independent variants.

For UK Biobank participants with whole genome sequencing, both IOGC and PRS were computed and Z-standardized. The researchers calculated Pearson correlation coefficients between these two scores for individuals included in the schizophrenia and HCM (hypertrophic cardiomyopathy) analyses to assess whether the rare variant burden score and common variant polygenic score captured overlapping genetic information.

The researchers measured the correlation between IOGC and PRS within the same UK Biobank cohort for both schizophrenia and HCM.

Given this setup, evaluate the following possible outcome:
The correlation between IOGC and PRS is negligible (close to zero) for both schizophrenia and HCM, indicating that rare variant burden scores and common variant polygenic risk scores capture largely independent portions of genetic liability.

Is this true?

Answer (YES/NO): YES